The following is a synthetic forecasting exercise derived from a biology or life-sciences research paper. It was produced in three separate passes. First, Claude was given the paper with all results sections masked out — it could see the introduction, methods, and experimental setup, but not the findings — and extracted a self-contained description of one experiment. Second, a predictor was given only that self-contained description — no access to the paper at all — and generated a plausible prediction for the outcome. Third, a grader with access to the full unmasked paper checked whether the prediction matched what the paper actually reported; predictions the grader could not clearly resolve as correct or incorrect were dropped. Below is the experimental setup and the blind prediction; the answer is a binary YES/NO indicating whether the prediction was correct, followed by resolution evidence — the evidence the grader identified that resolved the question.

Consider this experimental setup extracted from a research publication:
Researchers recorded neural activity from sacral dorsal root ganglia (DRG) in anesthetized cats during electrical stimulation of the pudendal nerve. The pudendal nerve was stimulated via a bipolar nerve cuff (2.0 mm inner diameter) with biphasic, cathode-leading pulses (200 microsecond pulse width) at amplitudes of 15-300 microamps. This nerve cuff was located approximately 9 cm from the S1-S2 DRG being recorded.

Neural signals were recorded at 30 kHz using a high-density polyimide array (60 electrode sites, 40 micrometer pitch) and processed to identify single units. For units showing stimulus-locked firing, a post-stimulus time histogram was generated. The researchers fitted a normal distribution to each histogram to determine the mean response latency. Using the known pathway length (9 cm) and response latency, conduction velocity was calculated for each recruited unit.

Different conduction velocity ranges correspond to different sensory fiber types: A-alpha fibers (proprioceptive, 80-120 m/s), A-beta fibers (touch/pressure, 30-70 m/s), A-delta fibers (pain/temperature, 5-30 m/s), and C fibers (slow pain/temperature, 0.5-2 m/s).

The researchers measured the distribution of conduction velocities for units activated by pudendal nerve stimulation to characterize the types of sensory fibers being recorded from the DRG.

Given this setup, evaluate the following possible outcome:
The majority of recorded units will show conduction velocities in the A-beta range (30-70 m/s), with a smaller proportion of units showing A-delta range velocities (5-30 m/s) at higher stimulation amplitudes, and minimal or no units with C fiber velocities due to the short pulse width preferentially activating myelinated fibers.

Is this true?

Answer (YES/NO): NO